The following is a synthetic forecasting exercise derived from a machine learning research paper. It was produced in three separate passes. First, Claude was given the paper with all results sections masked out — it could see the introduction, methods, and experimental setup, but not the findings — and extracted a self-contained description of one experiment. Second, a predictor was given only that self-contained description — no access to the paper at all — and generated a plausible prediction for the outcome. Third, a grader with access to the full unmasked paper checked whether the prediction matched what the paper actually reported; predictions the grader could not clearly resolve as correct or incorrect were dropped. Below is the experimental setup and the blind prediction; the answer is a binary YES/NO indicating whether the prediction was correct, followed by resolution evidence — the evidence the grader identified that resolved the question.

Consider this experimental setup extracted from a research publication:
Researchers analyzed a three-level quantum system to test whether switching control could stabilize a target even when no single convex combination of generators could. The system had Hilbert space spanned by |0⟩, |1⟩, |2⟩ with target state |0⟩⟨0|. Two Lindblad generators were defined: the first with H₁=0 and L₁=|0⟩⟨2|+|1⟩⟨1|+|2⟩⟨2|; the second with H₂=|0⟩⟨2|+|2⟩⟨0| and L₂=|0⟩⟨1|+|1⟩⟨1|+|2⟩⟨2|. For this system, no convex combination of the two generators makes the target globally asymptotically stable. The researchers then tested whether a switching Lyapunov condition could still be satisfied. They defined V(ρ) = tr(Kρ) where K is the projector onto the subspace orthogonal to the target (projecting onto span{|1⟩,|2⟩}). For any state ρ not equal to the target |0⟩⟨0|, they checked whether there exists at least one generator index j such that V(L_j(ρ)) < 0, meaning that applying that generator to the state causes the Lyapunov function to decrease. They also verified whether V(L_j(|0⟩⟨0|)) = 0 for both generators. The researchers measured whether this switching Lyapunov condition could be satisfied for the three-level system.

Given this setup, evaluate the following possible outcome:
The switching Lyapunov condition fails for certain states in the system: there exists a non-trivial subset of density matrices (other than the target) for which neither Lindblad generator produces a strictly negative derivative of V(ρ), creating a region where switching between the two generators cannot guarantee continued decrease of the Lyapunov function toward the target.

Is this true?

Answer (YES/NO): NO